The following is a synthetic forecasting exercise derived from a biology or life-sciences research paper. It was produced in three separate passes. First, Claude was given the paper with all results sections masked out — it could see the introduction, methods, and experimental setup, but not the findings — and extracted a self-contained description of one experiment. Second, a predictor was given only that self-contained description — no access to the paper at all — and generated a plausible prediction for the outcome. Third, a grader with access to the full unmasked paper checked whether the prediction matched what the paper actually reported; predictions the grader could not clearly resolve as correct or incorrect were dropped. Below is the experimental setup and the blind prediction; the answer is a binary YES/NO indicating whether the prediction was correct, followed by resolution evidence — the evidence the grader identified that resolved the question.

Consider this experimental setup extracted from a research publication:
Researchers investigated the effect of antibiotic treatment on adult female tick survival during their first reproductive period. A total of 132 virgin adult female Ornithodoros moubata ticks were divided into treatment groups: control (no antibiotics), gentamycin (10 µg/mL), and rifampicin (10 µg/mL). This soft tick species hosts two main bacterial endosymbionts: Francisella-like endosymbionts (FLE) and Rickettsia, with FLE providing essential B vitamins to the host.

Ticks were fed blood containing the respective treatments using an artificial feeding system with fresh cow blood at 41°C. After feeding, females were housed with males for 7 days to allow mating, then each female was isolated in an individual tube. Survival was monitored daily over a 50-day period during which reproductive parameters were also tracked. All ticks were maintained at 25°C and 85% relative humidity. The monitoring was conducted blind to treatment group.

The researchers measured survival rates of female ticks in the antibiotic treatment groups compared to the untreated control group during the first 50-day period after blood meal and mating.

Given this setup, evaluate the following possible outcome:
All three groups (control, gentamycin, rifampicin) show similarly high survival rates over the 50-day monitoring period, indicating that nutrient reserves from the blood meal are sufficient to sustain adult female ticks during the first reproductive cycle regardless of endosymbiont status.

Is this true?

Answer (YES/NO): NO